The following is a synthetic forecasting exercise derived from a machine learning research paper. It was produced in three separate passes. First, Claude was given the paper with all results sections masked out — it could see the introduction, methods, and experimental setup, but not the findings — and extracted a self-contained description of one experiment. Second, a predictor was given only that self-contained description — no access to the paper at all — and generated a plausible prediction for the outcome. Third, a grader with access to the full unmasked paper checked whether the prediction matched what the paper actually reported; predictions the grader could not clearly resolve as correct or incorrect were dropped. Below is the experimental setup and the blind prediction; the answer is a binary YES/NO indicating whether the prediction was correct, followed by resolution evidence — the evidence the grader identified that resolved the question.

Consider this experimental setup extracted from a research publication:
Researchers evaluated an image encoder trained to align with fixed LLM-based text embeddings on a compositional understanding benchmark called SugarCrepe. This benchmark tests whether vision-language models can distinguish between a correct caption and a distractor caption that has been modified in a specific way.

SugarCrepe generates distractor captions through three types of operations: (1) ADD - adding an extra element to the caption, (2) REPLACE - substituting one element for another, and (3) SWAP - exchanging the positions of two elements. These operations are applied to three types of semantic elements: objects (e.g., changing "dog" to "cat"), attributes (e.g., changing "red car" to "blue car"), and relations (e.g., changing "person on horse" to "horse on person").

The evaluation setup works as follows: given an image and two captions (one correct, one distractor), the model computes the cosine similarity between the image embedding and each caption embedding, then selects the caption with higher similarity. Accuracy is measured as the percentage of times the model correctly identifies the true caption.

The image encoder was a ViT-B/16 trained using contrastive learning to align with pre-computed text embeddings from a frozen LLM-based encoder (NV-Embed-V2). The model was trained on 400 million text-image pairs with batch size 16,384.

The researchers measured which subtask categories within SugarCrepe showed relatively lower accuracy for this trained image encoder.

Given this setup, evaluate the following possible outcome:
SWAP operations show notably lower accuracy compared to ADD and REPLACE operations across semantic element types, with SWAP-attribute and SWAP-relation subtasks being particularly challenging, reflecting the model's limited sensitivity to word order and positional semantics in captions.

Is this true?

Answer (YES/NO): NO